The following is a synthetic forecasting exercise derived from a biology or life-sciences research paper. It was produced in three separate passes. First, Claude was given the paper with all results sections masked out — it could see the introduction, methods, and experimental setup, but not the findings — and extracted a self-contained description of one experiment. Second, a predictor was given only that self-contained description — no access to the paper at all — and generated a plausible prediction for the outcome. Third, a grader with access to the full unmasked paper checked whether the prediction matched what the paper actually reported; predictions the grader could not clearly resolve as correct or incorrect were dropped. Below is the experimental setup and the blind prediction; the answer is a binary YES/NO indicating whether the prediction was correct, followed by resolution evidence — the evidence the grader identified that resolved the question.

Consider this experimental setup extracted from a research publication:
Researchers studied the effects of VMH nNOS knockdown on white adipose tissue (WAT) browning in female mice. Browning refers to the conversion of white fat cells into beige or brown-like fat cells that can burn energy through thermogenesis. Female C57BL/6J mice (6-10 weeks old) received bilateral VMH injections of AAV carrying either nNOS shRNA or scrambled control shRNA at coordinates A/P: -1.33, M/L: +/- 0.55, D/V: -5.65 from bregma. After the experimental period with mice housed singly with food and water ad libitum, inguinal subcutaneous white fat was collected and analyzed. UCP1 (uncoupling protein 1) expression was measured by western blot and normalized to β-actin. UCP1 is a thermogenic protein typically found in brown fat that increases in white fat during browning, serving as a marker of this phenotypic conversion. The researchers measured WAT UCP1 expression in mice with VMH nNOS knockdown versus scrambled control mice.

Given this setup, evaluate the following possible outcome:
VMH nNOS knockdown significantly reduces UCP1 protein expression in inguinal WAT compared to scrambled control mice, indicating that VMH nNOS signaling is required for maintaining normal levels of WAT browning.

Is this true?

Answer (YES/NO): NO